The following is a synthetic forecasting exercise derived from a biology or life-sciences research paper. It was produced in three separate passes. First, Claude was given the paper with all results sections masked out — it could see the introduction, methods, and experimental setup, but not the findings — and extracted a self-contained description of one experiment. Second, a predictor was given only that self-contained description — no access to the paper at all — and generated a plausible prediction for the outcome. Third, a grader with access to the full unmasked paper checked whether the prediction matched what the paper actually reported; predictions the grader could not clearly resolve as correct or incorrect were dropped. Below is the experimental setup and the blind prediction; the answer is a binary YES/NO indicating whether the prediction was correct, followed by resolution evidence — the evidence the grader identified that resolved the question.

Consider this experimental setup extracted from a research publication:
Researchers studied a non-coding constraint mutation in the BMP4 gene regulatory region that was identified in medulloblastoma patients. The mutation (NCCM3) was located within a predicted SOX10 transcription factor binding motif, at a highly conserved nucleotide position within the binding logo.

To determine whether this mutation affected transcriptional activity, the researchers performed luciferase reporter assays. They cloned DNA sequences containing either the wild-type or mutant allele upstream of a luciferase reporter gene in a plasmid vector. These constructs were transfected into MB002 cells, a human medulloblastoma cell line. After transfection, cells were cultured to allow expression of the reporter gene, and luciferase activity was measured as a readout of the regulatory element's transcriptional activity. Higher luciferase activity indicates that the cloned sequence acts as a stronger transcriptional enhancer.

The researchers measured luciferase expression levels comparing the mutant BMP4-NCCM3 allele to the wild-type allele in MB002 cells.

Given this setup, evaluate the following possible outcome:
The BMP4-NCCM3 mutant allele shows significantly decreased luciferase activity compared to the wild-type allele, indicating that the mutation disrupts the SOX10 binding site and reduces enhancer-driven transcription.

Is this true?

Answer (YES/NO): NO